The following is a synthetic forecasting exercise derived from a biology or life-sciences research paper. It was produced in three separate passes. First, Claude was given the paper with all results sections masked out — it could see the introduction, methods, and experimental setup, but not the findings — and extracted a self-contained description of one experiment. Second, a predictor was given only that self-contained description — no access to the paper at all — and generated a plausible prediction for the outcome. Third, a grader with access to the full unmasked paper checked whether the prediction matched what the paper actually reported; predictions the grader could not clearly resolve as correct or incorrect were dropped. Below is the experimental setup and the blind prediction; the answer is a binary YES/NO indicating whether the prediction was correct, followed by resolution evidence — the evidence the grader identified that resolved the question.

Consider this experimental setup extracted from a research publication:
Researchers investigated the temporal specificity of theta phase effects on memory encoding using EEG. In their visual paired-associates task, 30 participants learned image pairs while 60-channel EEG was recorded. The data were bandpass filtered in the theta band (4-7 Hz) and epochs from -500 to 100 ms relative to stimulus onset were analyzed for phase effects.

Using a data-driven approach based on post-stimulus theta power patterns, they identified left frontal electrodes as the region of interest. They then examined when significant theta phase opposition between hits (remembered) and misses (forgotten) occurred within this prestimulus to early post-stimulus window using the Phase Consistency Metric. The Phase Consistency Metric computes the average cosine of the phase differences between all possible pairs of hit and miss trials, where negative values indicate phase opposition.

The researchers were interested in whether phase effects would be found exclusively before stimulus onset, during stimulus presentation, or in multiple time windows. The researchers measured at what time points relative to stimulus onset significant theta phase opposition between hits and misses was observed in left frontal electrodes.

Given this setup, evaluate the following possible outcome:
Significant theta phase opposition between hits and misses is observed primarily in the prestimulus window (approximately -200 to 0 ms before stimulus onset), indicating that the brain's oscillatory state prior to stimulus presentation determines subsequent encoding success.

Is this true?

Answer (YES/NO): NO